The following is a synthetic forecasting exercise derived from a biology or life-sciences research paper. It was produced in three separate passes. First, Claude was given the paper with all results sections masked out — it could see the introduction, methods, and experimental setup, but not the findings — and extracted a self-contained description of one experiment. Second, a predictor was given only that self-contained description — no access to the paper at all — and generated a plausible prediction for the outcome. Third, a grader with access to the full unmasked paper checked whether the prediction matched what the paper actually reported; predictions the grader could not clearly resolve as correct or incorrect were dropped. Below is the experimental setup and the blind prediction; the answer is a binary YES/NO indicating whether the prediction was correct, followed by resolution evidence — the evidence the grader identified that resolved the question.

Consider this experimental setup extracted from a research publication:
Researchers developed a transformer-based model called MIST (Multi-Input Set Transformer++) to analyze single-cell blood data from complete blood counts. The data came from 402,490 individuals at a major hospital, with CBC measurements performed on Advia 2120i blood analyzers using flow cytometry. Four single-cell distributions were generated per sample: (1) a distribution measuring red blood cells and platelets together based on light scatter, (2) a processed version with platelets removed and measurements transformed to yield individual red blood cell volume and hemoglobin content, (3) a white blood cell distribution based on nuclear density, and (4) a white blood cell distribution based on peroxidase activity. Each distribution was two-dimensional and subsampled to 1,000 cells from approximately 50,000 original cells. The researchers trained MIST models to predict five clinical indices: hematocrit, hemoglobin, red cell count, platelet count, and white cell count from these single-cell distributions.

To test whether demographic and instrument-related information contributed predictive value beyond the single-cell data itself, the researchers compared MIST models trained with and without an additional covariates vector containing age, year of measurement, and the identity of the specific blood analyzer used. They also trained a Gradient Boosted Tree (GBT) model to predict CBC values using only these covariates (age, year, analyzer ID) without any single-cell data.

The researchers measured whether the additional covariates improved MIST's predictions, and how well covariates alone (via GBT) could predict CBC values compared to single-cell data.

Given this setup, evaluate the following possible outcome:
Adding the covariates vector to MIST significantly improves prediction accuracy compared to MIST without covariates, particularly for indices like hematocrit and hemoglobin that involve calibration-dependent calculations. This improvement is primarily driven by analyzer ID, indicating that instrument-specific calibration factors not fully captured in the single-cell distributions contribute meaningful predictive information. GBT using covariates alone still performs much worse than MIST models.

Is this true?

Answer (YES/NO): NO